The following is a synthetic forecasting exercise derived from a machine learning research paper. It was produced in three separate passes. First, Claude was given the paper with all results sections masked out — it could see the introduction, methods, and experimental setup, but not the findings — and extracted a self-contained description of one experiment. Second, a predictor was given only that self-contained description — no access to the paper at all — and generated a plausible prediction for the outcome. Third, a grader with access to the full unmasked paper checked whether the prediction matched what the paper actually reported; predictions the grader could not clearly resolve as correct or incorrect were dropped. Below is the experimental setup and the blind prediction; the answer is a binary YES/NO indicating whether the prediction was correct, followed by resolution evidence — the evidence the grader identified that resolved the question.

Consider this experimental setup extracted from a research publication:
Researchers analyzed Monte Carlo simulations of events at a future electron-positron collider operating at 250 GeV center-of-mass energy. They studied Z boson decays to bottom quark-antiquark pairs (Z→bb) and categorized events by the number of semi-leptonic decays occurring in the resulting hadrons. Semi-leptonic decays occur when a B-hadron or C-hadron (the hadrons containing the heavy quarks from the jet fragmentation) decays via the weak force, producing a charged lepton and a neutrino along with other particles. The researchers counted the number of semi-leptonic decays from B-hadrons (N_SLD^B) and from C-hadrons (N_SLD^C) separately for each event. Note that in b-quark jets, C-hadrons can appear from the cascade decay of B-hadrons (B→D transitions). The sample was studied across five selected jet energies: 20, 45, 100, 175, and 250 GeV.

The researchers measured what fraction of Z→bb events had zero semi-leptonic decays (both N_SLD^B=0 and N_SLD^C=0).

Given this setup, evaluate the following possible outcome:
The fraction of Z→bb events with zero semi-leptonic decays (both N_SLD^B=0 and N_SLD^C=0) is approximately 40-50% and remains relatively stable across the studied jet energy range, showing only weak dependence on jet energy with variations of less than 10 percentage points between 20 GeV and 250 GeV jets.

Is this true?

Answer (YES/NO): NO